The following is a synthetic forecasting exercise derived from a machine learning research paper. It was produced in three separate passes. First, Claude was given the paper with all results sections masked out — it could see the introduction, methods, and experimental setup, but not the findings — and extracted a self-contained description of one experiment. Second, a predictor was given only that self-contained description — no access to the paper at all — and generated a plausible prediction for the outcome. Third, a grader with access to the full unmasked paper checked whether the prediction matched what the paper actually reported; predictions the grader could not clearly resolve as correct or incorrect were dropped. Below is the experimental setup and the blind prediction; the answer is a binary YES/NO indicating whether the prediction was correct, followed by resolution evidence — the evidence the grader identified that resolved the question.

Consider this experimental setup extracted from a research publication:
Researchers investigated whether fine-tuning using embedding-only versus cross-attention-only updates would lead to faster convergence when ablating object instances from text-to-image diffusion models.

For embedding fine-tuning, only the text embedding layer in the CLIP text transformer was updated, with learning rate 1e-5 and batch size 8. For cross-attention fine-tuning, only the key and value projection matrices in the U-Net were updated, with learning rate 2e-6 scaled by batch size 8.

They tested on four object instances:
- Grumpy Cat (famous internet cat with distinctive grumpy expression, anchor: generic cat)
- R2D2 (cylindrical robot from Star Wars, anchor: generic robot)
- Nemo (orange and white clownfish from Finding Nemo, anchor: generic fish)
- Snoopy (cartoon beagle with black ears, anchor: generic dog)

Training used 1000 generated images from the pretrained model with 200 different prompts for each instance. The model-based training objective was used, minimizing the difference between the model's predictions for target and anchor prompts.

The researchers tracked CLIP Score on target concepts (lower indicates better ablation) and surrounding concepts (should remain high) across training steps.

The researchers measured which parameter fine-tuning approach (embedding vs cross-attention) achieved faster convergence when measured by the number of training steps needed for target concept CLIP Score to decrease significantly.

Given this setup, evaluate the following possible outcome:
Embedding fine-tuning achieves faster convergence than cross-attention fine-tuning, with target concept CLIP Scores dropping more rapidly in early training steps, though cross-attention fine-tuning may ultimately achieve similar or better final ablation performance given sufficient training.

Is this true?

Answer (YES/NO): NO